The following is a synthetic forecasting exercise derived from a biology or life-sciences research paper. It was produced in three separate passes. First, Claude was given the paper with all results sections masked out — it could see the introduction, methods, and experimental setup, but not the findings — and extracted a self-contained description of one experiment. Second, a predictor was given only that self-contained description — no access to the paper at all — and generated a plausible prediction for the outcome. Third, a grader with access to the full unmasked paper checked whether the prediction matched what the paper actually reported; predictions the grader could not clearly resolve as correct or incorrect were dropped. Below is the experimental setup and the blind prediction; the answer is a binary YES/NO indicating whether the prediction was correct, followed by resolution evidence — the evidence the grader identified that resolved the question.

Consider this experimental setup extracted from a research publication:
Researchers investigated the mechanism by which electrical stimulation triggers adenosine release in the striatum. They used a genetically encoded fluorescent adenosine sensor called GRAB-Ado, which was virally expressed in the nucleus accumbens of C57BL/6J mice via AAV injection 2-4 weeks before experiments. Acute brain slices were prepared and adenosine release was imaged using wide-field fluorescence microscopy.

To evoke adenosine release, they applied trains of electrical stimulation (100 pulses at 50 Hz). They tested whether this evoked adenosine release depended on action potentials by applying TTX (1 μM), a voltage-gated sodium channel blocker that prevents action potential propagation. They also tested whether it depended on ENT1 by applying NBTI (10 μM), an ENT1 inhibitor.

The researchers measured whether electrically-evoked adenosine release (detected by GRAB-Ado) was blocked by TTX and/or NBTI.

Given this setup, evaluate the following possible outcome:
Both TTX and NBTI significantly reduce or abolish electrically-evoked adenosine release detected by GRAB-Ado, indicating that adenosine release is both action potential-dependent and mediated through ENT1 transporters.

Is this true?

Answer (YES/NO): NO